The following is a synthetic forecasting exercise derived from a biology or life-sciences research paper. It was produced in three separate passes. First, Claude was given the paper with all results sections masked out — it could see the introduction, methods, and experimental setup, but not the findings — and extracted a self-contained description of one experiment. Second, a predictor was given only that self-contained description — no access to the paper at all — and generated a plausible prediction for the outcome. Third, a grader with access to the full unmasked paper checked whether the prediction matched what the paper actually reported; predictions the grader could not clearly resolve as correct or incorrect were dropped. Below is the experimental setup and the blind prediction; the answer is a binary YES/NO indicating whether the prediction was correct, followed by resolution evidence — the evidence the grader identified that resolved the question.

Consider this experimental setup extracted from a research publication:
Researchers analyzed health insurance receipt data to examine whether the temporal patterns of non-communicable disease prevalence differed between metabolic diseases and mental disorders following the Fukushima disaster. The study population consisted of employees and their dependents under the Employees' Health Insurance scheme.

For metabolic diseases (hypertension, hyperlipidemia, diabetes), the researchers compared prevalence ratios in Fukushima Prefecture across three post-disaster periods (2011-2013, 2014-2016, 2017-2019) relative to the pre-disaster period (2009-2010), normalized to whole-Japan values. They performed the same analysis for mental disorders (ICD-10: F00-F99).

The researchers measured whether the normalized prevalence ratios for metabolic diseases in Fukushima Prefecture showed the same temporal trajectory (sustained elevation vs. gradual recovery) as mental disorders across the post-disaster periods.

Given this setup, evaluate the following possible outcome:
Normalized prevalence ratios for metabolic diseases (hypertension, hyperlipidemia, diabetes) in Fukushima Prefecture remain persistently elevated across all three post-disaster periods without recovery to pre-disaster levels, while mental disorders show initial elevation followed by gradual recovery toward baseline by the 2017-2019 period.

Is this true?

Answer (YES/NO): YES